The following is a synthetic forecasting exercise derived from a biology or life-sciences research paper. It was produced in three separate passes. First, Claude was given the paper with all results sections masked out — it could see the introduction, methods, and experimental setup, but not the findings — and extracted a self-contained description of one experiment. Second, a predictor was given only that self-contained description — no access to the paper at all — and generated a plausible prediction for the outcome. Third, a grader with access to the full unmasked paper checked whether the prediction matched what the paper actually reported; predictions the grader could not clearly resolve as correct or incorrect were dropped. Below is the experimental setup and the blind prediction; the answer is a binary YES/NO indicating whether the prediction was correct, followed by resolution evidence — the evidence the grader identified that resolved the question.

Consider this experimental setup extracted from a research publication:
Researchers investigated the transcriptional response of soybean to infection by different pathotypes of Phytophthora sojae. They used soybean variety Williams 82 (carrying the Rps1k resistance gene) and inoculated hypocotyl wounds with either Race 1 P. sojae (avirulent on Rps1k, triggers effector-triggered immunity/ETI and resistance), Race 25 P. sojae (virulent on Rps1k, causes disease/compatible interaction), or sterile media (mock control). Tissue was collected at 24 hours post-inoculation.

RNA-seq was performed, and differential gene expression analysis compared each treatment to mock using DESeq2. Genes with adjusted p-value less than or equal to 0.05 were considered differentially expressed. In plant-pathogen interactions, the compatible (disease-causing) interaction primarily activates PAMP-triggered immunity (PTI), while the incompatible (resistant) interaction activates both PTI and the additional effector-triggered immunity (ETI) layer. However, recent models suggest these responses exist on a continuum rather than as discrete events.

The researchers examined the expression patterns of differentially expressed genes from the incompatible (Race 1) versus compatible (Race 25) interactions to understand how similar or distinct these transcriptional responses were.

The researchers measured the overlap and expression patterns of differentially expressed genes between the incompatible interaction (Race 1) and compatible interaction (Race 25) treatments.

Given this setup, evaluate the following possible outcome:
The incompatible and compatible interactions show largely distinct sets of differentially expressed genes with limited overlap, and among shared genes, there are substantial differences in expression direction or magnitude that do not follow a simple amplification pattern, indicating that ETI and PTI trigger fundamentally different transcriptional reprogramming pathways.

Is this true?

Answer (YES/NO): NO